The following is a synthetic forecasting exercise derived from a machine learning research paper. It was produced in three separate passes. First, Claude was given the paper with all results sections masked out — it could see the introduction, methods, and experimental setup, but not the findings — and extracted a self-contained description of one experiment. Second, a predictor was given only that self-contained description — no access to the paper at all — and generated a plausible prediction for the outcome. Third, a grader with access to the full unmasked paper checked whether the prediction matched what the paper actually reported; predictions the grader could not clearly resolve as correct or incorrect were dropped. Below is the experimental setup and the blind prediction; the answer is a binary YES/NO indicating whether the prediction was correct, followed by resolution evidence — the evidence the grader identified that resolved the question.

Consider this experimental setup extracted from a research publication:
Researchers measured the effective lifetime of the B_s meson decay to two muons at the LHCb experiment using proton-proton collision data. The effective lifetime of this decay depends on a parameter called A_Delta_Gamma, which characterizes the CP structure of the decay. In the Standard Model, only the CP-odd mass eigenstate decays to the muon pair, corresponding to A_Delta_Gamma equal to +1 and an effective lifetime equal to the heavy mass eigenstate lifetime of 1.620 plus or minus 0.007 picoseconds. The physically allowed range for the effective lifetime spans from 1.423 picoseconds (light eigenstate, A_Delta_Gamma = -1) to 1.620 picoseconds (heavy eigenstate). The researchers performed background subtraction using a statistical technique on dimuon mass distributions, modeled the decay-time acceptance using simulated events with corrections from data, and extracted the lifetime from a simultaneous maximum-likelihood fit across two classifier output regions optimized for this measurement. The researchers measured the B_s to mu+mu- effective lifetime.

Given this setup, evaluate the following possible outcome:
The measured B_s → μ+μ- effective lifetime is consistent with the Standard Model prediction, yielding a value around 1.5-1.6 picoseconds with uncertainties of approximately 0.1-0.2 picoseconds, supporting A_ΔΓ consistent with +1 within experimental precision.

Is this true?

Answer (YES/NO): NO